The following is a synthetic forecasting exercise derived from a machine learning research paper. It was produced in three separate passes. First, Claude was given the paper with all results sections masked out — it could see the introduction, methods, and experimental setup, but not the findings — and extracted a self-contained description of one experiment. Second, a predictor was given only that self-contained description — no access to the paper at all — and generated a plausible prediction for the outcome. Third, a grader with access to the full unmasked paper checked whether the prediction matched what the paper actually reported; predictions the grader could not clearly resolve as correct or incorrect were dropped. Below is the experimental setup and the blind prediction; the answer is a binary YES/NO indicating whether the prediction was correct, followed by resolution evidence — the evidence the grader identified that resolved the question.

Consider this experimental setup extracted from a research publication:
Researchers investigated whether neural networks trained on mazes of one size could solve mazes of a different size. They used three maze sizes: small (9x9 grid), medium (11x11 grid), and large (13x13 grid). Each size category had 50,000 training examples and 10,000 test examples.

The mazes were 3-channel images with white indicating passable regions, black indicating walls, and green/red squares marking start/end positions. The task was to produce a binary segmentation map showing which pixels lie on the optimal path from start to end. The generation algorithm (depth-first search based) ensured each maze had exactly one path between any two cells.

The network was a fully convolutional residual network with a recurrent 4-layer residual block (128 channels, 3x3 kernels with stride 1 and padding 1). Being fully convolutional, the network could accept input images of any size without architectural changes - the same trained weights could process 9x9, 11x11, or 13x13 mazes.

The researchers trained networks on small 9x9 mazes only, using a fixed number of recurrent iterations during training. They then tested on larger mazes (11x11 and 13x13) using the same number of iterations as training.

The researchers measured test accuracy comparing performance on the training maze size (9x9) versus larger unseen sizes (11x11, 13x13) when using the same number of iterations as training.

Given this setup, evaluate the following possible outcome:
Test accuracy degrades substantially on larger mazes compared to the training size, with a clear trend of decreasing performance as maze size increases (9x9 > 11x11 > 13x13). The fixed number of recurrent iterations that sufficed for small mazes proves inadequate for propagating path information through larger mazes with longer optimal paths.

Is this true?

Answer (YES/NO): YES